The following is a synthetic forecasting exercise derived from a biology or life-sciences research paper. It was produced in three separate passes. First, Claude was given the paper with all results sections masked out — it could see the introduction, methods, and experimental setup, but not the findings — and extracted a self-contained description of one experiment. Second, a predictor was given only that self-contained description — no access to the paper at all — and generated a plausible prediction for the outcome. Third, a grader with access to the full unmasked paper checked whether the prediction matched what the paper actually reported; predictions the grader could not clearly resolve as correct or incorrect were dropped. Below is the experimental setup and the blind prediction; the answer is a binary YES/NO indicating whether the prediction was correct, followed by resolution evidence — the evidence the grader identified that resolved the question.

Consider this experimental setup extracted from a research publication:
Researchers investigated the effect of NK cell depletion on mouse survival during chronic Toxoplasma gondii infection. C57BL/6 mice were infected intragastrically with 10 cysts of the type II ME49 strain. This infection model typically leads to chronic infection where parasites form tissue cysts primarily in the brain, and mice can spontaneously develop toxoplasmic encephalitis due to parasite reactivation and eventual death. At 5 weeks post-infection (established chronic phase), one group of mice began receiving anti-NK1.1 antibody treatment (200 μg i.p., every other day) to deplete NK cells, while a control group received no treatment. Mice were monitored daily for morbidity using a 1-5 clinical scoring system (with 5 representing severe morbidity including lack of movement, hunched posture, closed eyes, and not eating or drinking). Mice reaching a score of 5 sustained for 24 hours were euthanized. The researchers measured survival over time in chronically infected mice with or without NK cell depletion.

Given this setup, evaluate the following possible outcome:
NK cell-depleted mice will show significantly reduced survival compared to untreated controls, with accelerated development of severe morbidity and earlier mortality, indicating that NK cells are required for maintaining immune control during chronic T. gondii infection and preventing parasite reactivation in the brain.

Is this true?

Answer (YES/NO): NO